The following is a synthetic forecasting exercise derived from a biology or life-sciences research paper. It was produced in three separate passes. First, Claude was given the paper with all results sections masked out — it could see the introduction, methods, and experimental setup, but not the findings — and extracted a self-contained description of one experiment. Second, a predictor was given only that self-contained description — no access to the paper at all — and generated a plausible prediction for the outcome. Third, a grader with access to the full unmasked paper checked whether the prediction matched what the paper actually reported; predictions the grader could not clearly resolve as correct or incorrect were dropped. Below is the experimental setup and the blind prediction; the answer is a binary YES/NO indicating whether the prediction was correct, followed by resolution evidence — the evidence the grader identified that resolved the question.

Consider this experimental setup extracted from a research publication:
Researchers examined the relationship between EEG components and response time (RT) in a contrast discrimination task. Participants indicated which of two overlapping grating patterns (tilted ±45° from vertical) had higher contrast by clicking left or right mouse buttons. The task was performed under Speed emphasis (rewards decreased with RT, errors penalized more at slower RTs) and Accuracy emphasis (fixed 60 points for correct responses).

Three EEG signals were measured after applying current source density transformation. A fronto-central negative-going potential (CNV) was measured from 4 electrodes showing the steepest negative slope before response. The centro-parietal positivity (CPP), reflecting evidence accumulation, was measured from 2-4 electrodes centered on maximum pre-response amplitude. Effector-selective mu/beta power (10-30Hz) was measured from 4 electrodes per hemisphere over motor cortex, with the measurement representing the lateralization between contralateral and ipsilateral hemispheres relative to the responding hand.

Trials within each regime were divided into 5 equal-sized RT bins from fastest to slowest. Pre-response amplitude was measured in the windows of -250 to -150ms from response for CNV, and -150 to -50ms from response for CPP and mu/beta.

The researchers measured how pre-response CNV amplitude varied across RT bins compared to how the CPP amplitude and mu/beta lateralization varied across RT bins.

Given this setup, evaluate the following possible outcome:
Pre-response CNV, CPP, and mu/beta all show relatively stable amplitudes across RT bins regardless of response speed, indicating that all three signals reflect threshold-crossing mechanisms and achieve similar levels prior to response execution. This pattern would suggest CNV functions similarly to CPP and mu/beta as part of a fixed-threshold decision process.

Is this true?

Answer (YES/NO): NO